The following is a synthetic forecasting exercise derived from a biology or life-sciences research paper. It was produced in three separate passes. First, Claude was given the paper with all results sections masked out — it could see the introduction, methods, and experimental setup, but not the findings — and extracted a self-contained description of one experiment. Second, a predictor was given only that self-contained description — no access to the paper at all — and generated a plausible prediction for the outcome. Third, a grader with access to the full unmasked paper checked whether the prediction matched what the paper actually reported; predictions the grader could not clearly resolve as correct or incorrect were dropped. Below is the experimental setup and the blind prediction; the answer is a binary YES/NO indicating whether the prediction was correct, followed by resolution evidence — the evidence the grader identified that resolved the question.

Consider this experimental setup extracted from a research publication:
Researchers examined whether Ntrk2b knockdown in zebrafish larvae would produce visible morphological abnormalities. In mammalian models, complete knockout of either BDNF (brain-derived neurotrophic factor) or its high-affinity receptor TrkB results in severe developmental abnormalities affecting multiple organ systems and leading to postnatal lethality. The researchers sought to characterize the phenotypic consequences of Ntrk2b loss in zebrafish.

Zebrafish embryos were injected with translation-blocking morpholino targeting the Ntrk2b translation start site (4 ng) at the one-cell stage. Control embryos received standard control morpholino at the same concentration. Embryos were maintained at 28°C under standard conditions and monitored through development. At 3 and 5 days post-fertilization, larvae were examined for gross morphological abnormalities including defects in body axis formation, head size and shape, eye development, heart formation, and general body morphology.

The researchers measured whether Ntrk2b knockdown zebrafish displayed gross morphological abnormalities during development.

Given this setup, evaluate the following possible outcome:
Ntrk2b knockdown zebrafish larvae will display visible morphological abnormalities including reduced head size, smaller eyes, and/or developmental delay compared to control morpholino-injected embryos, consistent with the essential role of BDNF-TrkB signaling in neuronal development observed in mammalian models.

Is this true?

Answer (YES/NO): NO